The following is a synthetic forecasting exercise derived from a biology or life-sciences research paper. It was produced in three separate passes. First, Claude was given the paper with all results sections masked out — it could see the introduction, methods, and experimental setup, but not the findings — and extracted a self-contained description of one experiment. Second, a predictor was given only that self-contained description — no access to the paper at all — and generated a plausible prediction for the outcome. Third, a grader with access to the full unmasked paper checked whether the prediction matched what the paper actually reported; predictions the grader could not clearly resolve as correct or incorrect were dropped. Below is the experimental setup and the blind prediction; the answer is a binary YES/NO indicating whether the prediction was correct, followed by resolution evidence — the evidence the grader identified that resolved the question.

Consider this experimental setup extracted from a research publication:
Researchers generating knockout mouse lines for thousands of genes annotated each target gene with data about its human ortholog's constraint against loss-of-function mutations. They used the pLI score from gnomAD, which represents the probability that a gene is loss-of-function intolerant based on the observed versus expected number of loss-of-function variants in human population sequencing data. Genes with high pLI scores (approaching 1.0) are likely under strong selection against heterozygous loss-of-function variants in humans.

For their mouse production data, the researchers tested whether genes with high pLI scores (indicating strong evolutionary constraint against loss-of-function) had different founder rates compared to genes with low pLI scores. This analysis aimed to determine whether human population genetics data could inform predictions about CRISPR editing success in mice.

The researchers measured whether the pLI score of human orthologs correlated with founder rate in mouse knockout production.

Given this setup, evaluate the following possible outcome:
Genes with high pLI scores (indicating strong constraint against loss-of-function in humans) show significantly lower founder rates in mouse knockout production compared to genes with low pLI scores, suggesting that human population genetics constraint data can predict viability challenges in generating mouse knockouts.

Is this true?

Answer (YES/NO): NO